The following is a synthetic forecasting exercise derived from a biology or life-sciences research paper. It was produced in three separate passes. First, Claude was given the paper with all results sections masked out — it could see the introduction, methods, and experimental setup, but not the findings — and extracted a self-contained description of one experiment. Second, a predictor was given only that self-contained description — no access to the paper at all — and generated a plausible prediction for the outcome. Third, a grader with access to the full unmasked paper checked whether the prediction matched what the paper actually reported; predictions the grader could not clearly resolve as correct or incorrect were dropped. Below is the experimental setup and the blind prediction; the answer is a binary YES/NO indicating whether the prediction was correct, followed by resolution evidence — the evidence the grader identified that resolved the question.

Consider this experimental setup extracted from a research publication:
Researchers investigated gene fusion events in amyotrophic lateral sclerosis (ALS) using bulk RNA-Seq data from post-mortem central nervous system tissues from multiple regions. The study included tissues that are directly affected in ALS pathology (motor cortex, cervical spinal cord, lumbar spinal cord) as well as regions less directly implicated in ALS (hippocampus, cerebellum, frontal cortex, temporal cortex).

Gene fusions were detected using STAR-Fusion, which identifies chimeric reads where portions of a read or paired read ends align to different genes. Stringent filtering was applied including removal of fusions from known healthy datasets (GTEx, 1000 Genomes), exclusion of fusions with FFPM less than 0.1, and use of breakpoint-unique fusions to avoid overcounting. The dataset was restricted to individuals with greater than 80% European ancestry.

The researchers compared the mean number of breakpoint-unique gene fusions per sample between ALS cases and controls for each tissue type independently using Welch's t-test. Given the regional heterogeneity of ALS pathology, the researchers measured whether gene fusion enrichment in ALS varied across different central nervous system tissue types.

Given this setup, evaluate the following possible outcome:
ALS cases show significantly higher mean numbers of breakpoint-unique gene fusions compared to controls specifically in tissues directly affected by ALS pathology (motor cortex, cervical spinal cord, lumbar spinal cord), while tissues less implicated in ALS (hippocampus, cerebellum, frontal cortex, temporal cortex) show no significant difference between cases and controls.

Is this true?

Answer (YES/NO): NO